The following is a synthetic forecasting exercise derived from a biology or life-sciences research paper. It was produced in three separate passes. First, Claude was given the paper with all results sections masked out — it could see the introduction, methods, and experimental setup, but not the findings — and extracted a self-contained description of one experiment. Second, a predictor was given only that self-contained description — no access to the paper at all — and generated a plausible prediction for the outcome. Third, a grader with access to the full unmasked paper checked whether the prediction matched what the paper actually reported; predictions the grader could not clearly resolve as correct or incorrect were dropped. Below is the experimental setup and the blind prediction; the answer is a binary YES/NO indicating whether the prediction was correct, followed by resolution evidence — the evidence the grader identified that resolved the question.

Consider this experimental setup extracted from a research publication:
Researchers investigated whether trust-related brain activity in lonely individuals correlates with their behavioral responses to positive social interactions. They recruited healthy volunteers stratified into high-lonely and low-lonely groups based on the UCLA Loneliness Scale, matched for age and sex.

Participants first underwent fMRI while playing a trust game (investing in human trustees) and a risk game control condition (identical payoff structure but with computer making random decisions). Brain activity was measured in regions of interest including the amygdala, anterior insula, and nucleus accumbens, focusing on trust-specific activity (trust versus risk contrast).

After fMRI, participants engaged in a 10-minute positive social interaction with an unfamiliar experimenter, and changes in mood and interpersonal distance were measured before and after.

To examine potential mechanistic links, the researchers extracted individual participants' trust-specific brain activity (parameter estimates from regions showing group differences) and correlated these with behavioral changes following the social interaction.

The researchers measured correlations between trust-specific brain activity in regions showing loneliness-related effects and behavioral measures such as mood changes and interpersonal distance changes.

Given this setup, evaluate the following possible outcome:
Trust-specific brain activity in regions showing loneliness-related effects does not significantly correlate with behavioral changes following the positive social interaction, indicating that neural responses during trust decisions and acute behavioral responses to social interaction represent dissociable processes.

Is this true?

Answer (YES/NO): NO